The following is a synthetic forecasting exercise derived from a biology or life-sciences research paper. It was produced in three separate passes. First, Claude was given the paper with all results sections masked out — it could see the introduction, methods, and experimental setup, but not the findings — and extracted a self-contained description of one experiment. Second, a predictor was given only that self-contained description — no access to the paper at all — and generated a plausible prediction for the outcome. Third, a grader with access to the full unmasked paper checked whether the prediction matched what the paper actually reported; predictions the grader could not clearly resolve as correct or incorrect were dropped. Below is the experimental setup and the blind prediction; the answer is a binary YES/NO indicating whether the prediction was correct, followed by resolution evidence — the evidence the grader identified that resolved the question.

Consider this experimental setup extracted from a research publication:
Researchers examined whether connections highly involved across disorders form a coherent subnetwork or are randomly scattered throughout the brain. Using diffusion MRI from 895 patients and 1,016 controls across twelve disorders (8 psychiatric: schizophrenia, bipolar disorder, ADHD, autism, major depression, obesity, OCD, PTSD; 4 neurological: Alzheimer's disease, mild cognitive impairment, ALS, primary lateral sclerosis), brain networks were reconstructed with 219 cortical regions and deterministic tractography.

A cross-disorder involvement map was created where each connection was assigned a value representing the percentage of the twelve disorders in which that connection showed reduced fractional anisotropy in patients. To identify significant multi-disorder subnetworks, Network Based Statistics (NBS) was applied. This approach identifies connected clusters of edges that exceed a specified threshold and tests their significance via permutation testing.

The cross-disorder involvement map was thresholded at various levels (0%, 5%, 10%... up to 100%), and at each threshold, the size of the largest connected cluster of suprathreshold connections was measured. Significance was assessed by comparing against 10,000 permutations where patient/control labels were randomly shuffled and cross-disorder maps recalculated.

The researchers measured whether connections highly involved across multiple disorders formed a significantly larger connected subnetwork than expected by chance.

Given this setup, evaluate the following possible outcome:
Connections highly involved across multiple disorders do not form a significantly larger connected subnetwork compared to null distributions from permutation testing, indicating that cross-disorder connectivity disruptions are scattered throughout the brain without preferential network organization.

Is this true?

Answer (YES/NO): NO